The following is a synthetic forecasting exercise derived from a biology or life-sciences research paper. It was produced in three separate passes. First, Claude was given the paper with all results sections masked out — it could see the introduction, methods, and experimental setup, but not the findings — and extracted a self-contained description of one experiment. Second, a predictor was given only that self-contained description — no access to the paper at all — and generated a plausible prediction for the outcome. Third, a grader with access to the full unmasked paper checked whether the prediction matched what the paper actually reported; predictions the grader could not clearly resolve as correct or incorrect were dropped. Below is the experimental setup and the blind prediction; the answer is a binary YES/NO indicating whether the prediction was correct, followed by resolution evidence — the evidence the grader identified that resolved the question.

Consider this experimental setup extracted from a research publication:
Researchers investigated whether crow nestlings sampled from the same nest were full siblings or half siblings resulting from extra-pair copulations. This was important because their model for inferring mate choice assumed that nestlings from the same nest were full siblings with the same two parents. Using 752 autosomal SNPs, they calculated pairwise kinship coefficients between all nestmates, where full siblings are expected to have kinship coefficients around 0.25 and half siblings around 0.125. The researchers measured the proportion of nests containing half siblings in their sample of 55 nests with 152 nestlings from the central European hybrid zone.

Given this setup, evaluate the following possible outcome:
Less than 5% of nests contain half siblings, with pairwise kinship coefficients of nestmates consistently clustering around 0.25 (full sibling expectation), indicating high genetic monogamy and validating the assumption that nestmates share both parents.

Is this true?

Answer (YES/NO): NO